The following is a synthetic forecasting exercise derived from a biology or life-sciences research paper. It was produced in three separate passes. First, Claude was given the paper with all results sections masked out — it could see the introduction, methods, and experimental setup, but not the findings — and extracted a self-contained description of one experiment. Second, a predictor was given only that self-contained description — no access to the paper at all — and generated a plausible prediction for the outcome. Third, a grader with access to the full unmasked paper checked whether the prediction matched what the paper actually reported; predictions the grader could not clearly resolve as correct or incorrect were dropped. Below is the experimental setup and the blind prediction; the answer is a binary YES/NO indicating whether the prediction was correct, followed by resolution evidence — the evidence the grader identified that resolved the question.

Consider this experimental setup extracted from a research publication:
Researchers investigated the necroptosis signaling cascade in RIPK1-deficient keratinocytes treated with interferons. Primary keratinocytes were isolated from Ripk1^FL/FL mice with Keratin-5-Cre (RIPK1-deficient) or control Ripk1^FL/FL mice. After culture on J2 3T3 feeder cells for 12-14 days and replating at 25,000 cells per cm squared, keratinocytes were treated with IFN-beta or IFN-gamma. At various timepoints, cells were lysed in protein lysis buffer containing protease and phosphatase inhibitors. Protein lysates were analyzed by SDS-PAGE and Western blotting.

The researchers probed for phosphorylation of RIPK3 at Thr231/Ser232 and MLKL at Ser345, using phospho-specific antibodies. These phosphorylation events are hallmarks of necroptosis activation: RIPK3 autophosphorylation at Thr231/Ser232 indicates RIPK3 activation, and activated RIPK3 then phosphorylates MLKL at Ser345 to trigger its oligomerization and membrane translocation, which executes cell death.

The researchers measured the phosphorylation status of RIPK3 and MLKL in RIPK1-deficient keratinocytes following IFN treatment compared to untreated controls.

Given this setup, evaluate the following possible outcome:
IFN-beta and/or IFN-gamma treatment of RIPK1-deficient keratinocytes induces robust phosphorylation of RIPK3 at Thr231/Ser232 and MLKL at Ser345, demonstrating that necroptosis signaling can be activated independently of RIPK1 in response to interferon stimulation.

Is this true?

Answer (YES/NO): YES